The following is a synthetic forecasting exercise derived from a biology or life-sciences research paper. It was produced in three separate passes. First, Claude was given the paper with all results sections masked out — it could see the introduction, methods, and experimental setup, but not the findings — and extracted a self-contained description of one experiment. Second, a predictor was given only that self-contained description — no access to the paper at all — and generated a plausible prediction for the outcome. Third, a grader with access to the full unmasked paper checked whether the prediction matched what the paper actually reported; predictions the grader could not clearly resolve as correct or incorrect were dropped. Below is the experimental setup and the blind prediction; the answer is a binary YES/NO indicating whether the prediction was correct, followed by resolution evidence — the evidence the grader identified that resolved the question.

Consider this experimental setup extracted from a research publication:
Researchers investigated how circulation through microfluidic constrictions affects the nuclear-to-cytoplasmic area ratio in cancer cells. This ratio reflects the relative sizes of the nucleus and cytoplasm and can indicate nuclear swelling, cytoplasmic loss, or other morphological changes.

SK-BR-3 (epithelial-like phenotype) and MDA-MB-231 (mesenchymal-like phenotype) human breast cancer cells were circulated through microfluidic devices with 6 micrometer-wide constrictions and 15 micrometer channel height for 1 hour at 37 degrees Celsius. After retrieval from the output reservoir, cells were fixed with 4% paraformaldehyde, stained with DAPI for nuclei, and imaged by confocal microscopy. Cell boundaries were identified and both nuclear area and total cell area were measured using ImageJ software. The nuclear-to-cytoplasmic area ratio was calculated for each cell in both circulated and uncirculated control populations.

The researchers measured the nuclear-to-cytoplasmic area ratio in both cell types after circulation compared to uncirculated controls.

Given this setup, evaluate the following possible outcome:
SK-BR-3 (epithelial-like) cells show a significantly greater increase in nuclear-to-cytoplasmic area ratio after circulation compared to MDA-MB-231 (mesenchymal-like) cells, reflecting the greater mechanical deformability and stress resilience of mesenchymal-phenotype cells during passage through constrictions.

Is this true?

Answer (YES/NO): NO